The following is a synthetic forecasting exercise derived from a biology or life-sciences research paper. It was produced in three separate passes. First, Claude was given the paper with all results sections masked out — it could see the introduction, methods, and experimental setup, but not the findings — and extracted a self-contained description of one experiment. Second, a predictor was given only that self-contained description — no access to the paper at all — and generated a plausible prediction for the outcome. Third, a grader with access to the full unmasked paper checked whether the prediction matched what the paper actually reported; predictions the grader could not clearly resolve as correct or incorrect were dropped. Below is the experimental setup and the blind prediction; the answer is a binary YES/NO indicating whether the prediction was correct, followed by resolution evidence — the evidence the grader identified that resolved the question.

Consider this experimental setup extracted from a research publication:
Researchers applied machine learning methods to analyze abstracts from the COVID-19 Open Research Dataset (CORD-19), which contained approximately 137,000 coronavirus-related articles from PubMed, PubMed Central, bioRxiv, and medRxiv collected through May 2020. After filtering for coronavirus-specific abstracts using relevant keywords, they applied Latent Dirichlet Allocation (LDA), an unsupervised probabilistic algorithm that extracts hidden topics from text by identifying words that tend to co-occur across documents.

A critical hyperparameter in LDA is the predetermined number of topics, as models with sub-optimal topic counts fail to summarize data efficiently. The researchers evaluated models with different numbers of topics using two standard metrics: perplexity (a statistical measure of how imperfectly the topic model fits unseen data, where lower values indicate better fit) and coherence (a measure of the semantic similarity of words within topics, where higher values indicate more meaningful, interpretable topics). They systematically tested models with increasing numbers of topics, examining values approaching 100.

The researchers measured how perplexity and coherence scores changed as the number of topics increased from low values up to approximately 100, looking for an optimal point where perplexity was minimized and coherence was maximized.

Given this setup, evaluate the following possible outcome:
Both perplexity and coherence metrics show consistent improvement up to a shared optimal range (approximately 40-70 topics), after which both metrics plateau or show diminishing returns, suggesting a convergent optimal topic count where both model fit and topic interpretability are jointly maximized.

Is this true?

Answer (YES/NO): NO